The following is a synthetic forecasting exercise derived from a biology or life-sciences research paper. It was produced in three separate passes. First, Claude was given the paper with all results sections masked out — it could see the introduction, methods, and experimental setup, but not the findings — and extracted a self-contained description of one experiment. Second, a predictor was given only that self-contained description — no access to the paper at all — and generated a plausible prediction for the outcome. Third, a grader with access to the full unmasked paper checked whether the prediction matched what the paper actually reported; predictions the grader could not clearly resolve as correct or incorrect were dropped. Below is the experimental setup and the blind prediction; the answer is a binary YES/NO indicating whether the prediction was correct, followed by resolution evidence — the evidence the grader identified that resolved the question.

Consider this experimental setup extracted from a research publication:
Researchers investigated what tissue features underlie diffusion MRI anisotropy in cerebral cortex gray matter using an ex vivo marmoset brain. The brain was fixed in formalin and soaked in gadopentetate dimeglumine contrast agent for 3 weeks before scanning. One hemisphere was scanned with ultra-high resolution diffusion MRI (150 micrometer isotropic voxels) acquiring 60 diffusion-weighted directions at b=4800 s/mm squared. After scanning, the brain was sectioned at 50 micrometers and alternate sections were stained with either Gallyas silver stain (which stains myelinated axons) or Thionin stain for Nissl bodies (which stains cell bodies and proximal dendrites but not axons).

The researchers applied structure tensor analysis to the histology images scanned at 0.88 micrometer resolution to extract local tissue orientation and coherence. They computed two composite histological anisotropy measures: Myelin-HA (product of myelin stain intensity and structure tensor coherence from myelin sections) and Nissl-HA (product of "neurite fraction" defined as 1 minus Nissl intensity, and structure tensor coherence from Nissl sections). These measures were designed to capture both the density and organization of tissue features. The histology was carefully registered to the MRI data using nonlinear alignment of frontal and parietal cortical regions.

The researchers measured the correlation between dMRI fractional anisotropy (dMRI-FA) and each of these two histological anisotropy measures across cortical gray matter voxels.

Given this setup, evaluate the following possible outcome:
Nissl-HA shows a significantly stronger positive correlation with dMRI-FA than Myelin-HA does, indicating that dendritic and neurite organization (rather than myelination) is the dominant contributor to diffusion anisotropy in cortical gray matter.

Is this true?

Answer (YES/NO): YES